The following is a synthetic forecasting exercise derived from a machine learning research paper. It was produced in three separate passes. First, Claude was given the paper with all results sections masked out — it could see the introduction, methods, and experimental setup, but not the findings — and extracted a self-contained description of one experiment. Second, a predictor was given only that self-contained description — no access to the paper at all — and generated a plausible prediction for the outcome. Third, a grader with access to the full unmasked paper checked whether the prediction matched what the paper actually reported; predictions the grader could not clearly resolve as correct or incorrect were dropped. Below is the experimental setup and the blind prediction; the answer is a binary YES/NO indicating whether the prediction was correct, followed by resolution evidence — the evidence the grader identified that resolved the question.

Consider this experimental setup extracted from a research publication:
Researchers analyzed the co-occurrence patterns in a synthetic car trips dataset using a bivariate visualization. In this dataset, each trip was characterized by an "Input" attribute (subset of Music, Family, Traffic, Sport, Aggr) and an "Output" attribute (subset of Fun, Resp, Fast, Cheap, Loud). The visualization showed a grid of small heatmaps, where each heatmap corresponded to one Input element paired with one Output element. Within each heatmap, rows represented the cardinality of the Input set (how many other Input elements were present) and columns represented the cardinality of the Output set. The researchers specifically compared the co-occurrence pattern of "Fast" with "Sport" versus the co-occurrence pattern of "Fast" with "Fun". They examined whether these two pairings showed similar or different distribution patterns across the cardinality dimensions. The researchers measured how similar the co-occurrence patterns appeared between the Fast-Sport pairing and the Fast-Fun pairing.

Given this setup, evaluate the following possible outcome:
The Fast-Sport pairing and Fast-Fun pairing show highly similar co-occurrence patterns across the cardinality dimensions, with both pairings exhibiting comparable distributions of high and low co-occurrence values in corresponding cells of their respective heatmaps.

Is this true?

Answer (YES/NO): YES